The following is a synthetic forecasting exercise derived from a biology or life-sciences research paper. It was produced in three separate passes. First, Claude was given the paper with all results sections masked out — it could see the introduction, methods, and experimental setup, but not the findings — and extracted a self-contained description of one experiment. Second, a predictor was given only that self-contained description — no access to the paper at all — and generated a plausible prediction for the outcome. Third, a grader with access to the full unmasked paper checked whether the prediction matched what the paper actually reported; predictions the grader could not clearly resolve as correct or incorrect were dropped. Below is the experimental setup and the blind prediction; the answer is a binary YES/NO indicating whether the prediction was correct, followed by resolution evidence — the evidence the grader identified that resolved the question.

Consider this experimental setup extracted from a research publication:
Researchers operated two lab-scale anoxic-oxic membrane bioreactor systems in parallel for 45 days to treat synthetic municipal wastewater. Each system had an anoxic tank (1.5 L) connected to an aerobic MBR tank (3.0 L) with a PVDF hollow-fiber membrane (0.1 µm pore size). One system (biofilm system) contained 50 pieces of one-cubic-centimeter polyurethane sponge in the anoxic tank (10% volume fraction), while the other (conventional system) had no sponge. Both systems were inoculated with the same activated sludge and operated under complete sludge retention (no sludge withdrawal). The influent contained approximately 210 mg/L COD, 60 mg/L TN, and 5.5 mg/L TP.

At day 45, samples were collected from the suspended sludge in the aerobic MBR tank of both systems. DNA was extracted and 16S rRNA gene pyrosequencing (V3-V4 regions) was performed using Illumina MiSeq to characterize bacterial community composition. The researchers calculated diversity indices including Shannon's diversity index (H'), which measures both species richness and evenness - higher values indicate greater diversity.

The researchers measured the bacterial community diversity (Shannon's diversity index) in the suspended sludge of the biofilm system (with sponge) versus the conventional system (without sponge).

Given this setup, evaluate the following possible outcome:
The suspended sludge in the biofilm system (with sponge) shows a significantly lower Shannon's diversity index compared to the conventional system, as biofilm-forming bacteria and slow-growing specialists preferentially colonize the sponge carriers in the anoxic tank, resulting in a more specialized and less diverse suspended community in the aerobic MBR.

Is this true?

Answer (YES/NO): NO